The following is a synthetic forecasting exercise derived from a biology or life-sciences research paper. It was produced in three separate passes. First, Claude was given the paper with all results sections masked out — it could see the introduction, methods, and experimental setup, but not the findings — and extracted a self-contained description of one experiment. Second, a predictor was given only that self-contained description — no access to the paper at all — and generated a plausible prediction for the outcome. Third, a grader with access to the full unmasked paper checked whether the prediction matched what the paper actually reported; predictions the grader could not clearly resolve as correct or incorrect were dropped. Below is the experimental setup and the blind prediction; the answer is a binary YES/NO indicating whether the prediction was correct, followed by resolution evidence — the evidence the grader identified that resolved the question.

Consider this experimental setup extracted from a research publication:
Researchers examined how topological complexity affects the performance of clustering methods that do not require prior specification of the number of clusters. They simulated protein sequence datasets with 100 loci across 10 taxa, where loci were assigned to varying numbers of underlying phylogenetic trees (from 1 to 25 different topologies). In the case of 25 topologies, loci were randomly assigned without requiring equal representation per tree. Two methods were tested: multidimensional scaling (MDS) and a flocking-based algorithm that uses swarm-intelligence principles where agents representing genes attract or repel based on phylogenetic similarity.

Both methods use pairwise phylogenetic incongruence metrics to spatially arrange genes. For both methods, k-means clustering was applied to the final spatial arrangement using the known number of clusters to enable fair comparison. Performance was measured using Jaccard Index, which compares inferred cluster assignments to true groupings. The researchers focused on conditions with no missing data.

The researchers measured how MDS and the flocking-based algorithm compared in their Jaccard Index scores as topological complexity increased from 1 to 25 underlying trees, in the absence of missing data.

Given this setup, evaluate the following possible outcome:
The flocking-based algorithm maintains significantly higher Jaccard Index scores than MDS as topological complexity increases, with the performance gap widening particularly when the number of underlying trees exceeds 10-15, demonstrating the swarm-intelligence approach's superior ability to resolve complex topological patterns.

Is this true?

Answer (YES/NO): NO